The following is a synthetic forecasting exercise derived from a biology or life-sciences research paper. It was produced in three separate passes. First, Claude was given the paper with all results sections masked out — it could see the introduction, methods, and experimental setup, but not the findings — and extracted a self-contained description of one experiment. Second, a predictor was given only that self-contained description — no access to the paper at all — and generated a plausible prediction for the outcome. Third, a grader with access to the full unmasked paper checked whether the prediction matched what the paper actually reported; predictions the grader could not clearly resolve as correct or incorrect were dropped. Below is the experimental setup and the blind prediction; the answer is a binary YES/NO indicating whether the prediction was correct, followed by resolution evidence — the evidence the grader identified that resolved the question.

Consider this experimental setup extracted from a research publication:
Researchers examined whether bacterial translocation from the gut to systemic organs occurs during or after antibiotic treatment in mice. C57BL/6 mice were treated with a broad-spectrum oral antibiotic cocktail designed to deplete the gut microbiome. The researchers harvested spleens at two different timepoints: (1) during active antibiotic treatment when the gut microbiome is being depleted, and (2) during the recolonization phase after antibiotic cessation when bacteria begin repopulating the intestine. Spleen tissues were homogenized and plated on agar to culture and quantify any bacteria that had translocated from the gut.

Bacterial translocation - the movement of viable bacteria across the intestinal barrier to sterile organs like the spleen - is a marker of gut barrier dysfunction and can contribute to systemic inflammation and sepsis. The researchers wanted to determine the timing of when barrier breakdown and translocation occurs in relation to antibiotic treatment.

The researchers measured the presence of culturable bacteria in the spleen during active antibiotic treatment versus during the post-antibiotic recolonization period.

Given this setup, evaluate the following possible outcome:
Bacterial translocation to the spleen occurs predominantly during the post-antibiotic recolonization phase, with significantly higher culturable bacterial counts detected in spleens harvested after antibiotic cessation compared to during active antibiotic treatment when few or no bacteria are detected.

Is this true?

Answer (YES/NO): YES